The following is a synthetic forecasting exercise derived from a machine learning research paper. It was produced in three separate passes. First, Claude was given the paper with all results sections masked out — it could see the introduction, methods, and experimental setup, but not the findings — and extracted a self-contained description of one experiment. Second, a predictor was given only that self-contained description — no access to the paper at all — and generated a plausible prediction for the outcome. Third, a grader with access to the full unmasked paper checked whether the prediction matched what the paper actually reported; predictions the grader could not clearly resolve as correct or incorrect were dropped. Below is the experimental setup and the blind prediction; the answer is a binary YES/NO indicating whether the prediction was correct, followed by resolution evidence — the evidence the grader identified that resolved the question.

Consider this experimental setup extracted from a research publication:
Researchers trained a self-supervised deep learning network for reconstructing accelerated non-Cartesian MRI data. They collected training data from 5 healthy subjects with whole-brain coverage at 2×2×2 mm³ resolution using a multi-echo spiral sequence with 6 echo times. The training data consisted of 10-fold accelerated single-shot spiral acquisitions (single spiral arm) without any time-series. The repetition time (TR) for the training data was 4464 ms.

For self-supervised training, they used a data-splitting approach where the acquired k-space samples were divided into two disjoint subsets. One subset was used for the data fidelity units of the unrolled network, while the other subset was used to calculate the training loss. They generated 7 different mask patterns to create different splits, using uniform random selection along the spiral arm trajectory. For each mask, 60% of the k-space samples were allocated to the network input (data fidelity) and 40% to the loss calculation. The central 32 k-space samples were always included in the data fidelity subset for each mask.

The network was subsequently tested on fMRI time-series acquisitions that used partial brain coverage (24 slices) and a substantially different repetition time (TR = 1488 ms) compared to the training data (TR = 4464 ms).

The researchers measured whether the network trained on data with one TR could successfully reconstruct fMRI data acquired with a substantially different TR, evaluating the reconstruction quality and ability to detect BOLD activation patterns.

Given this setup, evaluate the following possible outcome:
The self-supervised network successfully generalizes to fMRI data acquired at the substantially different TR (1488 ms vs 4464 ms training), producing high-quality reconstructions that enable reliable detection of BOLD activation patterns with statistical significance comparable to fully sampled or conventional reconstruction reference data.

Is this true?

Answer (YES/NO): NO